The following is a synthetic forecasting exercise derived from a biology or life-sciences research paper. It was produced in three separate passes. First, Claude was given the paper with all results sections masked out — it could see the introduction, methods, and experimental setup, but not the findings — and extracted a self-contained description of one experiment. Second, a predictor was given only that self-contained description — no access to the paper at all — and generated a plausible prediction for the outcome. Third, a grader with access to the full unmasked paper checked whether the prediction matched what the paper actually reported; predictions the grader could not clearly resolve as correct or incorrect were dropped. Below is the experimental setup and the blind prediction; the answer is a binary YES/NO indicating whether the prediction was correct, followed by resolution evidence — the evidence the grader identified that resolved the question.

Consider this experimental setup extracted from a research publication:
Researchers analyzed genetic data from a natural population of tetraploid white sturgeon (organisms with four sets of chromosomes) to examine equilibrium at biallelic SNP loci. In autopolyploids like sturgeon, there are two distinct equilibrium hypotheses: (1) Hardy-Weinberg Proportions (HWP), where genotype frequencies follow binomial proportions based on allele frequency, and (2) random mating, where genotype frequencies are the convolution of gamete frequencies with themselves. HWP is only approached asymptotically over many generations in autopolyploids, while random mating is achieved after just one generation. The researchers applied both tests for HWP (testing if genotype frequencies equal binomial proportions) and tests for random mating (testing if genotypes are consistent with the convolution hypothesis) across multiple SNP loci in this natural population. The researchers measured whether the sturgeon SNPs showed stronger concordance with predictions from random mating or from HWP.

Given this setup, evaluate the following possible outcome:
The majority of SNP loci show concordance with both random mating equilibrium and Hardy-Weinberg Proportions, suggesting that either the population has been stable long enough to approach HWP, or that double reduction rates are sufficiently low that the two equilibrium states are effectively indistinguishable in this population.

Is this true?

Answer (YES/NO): NO